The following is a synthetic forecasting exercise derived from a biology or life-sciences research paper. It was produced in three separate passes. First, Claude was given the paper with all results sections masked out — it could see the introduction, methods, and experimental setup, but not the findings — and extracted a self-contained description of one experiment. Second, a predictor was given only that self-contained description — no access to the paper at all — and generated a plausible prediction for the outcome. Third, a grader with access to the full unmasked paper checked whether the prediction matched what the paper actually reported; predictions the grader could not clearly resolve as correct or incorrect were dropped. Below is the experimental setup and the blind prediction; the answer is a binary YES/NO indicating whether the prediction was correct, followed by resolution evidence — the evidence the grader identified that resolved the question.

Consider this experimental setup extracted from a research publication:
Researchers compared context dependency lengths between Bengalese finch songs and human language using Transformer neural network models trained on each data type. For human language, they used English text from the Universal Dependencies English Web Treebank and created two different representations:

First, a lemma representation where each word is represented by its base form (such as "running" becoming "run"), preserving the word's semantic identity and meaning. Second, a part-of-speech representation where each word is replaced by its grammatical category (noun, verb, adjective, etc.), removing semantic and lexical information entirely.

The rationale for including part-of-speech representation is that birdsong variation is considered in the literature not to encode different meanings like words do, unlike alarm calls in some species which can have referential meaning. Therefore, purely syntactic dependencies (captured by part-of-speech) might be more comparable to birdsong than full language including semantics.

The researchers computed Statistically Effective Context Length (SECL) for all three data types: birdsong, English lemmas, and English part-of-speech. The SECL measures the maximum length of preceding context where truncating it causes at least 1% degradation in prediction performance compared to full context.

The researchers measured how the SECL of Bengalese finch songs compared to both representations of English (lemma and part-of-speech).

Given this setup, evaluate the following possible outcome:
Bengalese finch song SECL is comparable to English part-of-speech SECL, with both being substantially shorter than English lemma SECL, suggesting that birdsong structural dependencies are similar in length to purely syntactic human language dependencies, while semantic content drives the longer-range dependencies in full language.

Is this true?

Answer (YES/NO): YES